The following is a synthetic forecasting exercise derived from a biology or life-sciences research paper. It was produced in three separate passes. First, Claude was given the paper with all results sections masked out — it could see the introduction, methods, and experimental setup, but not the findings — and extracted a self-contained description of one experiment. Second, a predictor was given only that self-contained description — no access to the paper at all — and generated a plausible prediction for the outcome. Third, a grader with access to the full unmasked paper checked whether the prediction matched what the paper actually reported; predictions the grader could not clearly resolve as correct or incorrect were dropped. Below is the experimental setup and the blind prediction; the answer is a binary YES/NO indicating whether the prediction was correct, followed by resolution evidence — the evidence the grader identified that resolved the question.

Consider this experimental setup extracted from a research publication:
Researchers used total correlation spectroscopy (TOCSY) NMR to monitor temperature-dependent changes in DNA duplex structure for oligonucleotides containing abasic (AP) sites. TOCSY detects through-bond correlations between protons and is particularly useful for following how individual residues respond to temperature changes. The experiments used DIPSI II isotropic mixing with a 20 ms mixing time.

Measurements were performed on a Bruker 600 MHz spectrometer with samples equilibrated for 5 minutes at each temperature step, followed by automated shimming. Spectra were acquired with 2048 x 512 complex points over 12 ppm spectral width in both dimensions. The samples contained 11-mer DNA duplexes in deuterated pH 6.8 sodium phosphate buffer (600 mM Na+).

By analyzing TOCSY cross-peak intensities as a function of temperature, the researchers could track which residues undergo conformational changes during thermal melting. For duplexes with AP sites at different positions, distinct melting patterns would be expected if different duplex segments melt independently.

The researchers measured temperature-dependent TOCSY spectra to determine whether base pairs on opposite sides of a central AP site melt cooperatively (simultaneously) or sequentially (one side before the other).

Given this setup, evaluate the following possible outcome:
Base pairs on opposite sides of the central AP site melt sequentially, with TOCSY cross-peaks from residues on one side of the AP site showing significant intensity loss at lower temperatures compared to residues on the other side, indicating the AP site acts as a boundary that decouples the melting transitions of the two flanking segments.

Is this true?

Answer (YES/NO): NO